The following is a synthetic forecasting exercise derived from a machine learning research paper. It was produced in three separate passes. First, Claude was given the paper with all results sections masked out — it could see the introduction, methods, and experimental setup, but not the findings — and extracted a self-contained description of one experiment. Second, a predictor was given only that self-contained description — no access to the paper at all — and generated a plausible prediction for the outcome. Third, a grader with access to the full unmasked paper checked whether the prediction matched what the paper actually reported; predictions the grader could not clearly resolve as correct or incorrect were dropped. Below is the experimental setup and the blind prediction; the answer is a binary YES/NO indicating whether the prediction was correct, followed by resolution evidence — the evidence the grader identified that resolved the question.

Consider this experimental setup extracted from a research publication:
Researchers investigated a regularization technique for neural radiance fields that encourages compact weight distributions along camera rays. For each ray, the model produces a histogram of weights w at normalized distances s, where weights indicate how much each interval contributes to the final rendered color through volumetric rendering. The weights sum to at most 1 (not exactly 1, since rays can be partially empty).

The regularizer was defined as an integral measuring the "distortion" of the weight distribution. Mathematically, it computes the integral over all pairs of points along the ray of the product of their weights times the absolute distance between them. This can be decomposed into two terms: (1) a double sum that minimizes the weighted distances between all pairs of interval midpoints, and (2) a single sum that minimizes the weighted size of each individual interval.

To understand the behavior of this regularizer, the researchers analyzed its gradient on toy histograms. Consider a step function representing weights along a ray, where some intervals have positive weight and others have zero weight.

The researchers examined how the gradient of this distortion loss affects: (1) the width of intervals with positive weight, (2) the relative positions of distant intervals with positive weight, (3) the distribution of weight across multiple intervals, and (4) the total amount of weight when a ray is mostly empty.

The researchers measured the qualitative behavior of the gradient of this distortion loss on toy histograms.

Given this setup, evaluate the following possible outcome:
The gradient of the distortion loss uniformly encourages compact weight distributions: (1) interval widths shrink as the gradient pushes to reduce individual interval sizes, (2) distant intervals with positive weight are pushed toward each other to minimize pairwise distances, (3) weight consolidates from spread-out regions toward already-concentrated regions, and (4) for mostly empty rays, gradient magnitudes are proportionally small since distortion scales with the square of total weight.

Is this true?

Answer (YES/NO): NO